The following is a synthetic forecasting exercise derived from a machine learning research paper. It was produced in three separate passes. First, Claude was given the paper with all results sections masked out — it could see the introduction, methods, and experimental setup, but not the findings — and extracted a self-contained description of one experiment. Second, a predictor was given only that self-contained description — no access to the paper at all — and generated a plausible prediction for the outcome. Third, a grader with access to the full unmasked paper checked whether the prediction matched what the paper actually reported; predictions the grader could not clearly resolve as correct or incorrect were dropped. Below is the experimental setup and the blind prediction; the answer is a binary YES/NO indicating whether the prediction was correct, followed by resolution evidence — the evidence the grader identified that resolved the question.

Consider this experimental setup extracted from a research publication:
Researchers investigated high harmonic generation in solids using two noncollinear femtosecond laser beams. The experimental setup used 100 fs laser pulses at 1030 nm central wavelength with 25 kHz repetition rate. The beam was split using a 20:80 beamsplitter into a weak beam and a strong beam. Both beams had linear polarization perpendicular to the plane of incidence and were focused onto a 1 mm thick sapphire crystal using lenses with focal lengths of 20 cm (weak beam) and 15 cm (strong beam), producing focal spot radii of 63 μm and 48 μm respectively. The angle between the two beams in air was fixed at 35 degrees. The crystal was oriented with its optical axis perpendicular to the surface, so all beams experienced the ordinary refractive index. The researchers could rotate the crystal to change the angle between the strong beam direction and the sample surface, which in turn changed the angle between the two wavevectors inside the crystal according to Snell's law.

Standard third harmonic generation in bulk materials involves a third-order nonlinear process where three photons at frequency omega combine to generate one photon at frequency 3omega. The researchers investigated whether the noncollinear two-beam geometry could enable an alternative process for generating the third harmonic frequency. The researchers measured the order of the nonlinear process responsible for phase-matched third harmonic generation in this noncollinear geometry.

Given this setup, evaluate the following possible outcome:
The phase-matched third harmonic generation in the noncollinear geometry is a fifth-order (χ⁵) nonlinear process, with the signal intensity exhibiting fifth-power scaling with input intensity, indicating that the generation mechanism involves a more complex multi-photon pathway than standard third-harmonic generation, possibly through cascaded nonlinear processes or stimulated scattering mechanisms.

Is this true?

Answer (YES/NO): NO